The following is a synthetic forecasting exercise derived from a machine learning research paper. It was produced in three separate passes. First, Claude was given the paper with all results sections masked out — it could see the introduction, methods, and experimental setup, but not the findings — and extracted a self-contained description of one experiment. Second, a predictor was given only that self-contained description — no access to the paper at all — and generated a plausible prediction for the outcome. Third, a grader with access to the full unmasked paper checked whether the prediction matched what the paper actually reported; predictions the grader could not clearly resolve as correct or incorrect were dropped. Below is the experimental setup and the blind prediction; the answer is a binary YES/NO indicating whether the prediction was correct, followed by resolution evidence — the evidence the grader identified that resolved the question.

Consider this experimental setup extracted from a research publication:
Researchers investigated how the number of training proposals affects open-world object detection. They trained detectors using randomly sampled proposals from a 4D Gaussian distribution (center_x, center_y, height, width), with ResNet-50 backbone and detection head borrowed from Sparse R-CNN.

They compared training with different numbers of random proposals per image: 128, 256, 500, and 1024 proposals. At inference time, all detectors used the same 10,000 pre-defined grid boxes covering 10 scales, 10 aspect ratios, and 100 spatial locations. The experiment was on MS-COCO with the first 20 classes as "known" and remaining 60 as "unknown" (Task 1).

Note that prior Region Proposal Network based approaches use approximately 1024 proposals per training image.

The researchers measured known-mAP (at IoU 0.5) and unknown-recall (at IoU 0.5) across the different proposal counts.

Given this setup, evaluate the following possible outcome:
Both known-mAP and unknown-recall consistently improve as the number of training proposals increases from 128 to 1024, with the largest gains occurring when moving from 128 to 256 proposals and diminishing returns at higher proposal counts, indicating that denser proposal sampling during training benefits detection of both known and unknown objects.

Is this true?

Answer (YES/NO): NO